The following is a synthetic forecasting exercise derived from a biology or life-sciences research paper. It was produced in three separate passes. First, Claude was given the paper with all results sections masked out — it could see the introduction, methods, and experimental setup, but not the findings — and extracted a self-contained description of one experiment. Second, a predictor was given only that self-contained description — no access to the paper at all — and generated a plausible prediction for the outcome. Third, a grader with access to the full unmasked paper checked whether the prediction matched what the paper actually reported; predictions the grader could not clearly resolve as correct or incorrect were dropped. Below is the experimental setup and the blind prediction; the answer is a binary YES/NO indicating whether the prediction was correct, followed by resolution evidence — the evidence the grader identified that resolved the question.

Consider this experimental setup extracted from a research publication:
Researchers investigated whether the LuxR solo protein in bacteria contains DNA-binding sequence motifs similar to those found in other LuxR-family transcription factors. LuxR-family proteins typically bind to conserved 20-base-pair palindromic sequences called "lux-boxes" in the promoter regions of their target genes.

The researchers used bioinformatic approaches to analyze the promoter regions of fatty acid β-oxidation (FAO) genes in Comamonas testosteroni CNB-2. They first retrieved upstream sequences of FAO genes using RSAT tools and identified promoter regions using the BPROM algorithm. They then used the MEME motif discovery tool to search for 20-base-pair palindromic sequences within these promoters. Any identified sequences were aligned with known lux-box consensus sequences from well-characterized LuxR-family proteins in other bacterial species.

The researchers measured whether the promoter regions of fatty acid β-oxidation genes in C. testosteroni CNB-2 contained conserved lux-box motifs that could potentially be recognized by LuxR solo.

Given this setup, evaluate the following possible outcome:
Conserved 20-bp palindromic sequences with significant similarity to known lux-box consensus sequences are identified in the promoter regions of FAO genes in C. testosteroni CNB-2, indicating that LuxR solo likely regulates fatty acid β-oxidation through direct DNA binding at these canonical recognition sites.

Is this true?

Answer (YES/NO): YES